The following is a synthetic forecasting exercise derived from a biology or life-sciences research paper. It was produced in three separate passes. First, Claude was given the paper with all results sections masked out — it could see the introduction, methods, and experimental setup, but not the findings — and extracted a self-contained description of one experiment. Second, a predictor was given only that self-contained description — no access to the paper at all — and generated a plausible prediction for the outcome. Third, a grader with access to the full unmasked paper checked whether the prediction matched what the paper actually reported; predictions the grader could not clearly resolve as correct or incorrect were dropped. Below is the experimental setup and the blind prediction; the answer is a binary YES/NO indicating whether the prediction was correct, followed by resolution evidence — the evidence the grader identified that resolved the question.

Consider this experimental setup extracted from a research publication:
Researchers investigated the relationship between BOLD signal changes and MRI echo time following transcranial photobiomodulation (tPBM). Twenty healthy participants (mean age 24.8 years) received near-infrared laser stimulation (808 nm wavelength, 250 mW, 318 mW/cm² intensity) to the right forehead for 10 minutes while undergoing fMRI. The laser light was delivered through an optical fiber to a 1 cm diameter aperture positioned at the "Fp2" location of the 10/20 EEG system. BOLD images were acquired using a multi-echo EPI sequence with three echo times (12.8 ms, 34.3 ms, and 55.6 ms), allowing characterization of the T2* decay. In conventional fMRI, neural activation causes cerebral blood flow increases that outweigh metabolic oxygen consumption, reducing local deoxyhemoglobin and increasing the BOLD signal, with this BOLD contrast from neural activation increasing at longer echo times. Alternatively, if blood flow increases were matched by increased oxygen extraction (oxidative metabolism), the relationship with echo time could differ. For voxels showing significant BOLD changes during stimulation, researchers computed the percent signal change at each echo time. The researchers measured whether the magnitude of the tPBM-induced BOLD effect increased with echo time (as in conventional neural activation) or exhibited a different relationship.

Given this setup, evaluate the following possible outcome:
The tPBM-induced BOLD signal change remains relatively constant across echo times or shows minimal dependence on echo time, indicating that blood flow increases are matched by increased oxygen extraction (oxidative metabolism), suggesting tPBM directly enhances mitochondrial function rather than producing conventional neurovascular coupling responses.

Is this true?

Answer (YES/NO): NO